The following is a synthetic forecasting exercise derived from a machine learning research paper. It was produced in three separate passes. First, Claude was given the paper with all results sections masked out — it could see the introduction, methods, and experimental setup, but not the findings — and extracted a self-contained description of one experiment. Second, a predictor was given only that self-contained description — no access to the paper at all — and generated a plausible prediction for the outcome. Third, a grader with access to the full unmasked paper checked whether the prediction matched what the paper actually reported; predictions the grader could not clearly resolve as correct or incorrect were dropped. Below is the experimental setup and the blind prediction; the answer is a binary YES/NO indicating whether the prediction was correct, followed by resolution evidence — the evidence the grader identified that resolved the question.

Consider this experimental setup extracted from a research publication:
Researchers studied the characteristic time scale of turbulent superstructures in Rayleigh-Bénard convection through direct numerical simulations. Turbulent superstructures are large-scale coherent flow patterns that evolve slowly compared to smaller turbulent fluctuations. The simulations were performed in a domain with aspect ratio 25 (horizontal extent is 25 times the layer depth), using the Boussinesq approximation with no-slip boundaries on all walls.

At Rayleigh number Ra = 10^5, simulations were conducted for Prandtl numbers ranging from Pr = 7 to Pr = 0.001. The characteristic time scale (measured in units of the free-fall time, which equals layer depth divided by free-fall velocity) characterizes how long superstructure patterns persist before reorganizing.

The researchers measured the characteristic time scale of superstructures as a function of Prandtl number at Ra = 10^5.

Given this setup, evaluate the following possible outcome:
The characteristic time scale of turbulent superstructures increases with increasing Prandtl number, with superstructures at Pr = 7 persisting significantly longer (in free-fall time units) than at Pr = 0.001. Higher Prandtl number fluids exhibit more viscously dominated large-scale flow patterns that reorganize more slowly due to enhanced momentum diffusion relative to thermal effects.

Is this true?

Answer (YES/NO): YES